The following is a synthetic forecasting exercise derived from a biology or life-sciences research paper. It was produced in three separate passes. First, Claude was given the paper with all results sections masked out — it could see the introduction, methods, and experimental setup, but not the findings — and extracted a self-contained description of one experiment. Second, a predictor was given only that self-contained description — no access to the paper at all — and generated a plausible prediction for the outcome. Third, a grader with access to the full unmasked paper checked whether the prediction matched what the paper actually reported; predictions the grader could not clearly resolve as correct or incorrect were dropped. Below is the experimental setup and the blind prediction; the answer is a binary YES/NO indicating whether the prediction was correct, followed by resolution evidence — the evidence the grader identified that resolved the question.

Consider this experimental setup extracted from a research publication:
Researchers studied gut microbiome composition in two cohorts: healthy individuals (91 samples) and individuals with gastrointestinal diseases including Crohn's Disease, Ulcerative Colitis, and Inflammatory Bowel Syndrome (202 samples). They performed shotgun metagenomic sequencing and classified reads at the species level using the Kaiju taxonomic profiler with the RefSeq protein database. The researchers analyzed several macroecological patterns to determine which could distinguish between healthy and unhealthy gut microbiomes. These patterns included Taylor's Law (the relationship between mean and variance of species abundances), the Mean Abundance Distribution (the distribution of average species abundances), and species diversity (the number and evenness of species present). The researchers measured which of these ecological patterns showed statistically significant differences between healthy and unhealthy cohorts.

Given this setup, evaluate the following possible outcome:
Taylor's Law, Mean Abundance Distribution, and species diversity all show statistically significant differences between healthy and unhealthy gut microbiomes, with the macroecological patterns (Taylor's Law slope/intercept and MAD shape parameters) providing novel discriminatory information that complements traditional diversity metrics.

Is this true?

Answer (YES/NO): NO